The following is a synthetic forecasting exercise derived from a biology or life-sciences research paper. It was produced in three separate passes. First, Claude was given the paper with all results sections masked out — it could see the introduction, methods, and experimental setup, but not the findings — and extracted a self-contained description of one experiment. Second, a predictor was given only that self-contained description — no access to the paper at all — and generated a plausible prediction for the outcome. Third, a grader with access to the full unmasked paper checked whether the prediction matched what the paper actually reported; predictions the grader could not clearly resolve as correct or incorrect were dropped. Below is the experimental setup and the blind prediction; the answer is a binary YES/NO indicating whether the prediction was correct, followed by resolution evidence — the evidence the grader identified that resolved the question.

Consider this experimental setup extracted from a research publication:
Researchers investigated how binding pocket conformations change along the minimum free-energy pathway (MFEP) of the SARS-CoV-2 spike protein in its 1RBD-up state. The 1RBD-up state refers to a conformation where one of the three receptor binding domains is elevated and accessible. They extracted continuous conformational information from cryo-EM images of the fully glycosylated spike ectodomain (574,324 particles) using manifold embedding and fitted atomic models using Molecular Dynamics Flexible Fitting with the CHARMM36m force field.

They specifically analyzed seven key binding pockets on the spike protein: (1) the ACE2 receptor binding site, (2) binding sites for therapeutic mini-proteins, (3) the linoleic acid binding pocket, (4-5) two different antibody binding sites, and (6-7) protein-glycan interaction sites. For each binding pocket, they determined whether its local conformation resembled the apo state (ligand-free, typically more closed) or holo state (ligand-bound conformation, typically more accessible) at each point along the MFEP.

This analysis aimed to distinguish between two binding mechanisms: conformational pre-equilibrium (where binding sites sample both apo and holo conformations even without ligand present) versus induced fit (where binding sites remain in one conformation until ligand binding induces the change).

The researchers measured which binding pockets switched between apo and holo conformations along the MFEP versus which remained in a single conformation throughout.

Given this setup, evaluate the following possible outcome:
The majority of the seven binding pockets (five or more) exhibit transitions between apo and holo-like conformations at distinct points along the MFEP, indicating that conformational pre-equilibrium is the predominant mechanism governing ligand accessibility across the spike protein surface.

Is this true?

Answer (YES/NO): YES